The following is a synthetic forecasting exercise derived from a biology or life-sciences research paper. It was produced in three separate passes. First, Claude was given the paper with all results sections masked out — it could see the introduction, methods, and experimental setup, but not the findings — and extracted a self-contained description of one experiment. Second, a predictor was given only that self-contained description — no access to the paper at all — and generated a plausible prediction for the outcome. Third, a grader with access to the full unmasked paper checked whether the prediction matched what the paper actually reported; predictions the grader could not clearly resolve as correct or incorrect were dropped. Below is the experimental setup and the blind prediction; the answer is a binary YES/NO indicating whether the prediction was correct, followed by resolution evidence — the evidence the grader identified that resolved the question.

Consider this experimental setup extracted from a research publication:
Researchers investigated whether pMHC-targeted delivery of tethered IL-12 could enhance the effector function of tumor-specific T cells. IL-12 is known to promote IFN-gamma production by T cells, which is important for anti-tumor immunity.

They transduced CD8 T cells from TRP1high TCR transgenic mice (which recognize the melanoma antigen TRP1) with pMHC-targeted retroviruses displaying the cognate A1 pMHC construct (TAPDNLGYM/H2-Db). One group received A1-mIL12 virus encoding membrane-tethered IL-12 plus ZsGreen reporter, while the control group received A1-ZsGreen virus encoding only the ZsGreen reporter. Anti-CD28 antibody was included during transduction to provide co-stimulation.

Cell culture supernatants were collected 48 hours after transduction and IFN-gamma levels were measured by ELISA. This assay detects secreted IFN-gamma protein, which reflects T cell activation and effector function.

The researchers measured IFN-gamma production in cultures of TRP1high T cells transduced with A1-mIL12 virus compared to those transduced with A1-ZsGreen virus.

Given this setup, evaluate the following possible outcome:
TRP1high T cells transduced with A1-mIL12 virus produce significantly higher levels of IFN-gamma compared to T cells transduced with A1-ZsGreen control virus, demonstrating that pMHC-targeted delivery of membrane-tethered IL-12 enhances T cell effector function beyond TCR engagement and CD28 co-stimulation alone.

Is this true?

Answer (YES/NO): YES